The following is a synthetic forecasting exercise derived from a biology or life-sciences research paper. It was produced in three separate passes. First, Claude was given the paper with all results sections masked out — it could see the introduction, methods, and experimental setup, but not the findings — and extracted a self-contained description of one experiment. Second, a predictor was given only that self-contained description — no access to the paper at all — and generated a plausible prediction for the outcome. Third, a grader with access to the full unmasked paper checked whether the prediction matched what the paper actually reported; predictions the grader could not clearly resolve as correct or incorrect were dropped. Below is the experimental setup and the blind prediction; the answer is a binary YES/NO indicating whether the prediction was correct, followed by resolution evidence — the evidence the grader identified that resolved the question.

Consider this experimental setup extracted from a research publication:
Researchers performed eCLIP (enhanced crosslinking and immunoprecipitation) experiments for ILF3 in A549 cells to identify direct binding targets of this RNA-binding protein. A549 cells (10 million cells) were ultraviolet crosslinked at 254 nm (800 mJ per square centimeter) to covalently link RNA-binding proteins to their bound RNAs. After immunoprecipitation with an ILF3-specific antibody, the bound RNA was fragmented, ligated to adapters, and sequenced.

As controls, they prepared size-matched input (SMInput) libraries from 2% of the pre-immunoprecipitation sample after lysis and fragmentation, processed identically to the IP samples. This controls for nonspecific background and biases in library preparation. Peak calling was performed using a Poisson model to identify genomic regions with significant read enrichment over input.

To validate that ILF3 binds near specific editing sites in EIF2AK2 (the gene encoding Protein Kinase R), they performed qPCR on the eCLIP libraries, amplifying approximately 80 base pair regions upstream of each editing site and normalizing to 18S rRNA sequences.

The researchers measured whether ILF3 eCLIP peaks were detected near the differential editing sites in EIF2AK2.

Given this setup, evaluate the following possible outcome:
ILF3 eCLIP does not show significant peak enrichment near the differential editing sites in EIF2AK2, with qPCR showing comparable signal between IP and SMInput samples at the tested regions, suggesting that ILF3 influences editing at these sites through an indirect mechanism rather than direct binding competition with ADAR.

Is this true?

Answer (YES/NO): NO